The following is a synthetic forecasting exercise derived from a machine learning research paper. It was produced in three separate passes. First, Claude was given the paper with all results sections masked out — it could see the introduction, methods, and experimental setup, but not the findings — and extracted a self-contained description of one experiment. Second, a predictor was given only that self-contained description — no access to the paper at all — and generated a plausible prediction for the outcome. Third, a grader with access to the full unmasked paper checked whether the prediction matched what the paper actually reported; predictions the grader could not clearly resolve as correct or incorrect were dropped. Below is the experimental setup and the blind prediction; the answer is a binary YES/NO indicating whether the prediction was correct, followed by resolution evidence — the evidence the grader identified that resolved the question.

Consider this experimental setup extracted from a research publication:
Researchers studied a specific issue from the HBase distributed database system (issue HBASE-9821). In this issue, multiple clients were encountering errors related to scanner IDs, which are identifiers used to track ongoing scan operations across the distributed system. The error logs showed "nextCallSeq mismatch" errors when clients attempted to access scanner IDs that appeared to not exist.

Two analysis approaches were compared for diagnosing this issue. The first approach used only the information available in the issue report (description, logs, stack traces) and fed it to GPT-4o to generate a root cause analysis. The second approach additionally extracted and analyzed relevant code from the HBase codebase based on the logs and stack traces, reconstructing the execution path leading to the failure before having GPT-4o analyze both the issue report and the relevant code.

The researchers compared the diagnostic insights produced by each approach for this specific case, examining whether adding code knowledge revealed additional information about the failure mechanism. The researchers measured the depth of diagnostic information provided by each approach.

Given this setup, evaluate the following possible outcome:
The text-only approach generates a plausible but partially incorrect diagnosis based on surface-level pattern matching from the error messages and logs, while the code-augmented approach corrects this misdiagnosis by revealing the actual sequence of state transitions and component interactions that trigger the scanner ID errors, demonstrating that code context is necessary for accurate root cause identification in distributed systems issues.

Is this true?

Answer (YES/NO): NO